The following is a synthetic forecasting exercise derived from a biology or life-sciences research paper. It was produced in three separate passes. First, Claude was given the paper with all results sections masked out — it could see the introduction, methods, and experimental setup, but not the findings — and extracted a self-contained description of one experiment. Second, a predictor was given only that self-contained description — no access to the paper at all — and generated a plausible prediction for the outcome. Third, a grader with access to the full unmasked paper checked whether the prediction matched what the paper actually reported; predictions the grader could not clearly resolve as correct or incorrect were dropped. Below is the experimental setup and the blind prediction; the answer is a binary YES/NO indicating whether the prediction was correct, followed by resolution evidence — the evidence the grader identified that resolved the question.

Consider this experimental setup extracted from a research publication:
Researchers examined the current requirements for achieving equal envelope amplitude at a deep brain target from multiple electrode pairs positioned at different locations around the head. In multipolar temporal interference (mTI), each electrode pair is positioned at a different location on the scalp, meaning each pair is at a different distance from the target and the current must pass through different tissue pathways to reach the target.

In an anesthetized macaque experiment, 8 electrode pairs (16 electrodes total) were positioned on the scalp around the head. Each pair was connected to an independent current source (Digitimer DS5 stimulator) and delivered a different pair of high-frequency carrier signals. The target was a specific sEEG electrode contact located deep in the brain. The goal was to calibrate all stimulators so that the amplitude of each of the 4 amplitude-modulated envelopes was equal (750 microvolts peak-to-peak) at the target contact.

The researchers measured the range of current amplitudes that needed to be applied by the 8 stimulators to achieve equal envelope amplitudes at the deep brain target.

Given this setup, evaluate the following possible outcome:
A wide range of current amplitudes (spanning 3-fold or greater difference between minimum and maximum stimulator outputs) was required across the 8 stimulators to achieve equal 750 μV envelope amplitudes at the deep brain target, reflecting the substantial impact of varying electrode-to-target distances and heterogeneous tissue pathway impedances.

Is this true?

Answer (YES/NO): NO